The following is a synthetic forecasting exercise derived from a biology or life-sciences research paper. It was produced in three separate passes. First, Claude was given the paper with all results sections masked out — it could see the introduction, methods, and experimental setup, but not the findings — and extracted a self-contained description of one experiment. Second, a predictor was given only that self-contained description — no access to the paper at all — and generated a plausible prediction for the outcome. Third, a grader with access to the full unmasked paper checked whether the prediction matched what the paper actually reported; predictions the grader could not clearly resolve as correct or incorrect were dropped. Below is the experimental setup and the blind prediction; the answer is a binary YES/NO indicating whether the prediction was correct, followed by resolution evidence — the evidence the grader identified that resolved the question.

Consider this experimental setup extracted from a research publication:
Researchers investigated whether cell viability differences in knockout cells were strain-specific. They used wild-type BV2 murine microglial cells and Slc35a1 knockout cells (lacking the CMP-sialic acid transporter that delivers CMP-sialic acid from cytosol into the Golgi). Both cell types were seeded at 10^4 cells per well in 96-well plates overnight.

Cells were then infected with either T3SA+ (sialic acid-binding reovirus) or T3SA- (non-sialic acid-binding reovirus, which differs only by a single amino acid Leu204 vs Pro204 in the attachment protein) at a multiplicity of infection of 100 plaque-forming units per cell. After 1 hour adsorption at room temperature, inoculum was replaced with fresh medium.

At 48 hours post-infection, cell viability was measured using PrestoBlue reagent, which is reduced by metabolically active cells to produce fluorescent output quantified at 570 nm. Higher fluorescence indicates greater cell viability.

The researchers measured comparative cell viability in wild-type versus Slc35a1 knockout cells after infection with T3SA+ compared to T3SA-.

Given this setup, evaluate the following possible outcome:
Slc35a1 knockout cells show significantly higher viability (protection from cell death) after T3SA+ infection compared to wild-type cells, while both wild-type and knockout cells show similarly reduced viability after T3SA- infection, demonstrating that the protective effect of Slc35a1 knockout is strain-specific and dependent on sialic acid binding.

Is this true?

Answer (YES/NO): NO